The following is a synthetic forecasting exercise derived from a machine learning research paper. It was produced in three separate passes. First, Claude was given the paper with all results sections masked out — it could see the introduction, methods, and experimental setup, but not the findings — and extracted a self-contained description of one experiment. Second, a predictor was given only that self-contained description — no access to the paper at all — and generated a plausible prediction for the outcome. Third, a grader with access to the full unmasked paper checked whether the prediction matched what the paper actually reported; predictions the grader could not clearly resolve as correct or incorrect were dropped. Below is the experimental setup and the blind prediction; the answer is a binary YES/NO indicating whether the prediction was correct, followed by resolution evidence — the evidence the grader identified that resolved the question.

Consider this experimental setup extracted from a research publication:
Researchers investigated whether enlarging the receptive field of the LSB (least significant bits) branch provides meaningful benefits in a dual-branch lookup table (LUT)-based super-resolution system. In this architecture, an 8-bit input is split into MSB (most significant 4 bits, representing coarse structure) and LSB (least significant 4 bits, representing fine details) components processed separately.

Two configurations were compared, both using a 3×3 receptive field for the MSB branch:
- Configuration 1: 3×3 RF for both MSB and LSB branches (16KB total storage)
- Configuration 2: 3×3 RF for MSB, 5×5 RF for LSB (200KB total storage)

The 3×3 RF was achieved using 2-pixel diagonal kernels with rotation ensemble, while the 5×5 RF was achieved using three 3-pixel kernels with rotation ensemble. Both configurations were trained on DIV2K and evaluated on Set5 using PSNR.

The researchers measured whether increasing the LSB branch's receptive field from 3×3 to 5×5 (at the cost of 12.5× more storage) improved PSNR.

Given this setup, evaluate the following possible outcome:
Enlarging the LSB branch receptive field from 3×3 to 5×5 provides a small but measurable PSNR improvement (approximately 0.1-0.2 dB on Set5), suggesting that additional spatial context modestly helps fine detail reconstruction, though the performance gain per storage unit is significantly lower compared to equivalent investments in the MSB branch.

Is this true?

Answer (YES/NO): NO